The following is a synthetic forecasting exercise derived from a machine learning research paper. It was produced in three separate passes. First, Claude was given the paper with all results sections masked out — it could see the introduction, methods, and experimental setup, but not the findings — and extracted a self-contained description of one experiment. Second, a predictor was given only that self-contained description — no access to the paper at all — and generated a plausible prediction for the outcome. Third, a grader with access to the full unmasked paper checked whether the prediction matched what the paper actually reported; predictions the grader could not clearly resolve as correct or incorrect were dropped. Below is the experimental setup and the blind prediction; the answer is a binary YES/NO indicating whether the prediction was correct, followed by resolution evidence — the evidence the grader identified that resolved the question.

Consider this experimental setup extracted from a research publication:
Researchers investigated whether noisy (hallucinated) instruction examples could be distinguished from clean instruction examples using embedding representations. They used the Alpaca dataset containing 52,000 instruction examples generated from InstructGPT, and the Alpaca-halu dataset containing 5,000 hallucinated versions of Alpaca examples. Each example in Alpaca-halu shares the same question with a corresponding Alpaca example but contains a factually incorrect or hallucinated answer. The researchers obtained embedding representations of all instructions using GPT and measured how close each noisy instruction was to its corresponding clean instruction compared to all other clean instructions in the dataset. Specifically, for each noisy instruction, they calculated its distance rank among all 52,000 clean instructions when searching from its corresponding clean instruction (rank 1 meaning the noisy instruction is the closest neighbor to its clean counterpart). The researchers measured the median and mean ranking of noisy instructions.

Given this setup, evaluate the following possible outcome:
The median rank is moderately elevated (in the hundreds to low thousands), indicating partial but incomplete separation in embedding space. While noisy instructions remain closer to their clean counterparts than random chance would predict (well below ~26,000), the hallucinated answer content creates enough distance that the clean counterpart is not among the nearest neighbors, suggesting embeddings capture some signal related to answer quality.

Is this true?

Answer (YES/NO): NO